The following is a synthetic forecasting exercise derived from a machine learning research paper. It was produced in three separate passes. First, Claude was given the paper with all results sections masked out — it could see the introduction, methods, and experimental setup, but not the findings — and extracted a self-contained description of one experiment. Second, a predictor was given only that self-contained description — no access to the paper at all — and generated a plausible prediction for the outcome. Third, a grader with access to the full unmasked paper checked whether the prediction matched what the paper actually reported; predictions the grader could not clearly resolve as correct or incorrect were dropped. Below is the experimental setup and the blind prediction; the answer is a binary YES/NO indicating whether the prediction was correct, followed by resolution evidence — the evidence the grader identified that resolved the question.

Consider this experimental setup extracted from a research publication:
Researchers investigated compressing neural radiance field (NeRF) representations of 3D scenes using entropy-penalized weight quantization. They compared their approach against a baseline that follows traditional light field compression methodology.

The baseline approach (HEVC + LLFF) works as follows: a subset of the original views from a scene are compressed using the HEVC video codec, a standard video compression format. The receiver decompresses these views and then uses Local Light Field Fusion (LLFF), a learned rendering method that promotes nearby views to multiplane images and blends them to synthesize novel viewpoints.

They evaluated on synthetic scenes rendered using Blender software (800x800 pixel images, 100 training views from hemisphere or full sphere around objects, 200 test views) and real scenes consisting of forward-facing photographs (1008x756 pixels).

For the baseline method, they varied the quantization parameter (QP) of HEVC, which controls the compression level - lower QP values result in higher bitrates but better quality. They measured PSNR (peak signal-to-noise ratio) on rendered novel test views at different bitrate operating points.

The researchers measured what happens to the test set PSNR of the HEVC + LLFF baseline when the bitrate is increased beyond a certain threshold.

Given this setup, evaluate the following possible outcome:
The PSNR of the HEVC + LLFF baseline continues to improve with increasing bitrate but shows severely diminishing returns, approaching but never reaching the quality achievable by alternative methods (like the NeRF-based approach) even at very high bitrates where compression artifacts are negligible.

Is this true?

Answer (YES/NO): NO